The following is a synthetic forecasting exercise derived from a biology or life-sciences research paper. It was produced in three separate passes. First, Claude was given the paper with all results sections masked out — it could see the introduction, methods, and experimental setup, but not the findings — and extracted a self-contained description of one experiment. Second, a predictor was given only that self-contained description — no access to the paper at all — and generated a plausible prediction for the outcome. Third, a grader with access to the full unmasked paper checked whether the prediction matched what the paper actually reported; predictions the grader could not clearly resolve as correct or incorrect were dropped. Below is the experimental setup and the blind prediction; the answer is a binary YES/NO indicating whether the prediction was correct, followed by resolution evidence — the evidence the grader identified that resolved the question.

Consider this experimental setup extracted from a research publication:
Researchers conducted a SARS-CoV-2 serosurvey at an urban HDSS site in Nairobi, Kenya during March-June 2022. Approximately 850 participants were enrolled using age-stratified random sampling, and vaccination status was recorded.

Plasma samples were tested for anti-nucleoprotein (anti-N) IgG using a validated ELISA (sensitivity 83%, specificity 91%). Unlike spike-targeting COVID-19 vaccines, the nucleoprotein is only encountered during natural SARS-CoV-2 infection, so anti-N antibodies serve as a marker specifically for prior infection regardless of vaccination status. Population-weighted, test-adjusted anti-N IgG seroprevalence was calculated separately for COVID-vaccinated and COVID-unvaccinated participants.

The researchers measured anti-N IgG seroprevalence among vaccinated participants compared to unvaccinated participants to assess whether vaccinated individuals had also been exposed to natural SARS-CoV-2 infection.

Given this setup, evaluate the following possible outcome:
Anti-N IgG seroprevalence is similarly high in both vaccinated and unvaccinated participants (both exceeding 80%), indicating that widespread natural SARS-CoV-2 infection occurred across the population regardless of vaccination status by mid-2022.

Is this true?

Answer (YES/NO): NO